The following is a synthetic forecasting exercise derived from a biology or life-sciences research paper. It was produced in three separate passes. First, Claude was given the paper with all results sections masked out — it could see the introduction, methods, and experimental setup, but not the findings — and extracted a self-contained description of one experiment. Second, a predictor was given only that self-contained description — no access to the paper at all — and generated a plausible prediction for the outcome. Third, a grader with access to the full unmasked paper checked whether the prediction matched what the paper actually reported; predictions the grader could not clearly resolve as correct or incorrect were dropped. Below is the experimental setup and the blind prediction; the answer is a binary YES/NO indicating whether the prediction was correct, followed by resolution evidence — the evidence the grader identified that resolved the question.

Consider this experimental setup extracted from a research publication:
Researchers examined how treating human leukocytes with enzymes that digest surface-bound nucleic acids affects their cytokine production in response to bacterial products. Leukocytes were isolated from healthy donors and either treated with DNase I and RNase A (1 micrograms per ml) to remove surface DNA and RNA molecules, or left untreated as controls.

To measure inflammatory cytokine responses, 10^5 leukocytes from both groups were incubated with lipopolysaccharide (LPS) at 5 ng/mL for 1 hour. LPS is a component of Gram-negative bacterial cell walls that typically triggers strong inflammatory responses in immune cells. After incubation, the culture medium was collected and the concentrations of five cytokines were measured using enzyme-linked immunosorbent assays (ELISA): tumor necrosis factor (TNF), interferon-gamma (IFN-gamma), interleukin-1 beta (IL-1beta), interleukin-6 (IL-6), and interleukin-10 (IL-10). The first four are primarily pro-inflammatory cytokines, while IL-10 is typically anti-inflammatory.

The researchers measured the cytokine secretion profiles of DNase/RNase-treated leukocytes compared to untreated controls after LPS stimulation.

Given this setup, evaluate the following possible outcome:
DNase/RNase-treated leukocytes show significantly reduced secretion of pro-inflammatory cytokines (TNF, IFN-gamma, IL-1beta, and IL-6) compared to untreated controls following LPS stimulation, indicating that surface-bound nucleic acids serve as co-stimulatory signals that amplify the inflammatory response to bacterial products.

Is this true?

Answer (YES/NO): NO